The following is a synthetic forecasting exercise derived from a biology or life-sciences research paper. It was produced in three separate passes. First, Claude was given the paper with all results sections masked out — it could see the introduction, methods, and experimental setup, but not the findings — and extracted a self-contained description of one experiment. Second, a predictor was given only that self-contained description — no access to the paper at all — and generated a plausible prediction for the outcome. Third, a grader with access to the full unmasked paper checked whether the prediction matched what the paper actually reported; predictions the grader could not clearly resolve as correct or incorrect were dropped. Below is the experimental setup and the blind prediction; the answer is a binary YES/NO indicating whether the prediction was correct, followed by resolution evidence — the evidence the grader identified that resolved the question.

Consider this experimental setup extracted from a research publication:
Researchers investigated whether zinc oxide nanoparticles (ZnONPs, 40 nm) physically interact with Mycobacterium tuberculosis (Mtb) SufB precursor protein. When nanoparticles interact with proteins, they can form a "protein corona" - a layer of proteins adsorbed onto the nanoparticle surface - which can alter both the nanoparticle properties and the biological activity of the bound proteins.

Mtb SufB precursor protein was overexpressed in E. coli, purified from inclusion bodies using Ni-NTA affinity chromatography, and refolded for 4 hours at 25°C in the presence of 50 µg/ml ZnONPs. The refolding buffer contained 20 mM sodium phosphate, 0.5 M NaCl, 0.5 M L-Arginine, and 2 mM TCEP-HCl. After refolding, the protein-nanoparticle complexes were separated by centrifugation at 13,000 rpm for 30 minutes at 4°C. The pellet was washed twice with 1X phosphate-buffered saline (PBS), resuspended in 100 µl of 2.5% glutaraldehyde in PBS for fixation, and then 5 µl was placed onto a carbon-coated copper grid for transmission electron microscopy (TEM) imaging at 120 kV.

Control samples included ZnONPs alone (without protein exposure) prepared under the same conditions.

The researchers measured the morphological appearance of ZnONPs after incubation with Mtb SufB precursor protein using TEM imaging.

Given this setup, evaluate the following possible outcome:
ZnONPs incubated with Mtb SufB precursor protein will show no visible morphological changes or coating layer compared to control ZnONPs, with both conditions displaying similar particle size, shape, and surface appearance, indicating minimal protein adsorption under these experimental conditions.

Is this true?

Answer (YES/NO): NO